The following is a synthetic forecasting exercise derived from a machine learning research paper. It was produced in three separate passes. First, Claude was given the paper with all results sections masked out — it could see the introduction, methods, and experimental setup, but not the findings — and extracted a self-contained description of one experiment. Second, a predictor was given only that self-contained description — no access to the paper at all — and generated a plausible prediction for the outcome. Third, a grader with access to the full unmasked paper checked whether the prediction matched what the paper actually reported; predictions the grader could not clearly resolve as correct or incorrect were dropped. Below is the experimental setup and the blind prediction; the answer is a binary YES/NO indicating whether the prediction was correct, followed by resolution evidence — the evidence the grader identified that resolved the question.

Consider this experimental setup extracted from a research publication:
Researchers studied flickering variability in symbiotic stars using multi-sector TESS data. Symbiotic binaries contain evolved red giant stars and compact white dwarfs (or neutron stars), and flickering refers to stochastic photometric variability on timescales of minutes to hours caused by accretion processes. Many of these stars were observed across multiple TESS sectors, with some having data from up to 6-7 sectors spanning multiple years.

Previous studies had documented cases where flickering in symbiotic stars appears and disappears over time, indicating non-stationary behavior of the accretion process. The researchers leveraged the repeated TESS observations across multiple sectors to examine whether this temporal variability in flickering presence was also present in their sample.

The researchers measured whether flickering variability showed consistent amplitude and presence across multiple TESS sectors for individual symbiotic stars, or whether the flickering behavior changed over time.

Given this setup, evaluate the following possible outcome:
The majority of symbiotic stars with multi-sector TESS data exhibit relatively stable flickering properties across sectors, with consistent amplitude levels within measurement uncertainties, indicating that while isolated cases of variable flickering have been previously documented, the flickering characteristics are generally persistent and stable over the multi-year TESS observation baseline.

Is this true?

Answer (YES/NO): NO